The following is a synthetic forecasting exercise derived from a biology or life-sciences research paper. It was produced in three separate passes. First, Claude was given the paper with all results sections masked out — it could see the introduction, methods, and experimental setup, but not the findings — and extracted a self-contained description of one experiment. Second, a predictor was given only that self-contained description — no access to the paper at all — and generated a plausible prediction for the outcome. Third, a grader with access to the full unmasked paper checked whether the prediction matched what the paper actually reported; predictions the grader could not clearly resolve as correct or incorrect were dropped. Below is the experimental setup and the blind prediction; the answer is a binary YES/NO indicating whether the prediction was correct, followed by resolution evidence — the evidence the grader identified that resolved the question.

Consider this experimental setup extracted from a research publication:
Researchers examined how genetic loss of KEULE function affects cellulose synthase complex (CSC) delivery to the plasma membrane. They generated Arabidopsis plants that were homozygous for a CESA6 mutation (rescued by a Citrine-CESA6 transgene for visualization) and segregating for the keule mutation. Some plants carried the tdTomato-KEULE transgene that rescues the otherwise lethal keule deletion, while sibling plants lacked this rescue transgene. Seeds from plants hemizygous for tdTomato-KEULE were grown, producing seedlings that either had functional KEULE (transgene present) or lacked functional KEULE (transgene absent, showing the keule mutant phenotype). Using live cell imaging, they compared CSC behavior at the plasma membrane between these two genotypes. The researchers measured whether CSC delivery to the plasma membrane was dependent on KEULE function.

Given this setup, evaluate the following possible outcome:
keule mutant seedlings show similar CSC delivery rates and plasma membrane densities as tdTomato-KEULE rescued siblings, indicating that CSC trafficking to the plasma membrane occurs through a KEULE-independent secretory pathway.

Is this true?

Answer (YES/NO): NO